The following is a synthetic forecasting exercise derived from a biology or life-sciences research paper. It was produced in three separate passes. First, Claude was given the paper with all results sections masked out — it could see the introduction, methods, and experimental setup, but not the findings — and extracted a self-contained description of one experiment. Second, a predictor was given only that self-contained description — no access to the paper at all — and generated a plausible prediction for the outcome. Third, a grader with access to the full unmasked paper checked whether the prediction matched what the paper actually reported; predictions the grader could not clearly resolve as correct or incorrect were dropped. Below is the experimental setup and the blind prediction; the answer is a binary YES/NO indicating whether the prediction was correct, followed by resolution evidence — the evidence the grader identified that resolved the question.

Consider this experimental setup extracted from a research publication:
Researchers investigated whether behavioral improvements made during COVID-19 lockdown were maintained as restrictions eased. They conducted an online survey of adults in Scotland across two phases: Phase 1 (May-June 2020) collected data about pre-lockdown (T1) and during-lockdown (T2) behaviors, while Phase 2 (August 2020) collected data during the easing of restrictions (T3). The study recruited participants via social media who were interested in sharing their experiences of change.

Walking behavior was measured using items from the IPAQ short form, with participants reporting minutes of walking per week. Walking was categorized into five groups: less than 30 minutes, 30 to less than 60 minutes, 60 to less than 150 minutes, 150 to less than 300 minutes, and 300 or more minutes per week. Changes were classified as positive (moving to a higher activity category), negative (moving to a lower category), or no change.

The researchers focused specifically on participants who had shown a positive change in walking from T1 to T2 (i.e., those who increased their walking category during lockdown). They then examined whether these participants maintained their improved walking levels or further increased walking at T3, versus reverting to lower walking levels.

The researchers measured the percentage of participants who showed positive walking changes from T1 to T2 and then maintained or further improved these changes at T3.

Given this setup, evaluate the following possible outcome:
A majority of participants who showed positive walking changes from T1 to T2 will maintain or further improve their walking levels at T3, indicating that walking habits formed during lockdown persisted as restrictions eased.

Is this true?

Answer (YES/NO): YES